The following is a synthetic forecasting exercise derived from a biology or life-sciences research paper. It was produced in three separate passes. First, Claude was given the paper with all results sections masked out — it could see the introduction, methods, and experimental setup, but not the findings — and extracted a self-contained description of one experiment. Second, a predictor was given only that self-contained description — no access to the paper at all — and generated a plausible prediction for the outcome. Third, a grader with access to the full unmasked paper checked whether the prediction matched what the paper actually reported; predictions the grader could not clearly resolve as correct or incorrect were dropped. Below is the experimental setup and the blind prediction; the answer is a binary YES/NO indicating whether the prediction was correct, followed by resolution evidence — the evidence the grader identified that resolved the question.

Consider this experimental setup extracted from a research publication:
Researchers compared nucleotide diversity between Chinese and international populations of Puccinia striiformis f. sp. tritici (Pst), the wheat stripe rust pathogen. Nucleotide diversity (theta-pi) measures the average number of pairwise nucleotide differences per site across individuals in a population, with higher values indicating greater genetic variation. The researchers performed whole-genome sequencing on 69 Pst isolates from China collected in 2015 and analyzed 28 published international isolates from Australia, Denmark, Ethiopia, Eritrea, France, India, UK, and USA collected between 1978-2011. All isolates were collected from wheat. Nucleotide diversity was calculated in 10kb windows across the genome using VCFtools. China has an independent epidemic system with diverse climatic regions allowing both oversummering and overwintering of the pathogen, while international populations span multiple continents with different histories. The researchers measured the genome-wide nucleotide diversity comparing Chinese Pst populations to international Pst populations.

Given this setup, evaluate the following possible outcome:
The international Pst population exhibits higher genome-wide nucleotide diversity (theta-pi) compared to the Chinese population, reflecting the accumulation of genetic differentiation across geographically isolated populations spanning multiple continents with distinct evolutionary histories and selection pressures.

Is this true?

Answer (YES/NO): NO